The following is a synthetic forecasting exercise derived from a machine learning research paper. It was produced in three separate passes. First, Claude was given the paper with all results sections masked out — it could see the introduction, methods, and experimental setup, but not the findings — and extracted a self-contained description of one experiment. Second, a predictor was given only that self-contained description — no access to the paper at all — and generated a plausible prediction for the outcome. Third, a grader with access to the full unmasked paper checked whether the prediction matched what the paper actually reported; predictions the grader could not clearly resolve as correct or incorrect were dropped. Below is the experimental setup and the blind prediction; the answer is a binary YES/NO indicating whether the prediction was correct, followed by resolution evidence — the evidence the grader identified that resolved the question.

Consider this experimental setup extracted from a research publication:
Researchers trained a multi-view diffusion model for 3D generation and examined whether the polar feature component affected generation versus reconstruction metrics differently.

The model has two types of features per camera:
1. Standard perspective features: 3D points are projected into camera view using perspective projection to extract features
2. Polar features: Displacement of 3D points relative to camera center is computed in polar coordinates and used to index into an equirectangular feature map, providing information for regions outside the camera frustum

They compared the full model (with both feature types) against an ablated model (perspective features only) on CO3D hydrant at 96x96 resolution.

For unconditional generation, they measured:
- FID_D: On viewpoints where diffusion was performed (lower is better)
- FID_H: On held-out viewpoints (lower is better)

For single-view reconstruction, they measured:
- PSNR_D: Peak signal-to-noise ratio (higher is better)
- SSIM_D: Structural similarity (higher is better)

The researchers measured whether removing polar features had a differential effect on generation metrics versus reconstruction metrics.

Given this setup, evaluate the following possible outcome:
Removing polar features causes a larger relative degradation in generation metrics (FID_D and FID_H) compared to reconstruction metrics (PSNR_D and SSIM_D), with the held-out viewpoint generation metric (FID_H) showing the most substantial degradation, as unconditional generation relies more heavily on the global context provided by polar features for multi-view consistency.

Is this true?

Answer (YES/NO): NO